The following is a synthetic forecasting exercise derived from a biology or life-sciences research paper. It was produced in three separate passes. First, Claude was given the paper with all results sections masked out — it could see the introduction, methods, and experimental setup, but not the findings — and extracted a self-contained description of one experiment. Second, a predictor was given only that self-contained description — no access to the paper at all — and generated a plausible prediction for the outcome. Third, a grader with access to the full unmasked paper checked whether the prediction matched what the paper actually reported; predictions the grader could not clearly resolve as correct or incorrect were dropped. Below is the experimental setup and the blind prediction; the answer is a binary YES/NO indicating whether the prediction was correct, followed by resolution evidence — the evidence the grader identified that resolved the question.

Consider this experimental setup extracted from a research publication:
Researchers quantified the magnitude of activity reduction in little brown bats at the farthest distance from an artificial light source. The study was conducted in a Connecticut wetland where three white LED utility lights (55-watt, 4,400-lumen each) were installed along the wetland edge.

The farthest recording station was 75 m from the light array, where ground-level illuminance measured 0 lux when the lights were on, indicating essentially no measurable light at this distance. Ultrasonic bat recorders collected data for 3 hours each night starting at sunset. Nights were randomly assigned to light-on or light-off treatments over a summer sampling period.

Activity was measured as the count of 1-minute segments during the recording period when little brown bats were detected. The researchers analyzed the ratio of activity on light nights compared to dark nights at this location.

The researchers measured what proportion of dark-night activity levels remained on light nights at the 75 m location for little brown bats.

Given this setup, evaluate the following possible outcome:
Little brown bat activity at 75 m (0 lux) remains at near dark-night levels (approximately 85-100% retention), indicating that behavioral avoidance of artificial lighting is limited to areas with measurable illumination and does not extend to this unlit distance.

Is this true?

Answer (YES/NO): NO